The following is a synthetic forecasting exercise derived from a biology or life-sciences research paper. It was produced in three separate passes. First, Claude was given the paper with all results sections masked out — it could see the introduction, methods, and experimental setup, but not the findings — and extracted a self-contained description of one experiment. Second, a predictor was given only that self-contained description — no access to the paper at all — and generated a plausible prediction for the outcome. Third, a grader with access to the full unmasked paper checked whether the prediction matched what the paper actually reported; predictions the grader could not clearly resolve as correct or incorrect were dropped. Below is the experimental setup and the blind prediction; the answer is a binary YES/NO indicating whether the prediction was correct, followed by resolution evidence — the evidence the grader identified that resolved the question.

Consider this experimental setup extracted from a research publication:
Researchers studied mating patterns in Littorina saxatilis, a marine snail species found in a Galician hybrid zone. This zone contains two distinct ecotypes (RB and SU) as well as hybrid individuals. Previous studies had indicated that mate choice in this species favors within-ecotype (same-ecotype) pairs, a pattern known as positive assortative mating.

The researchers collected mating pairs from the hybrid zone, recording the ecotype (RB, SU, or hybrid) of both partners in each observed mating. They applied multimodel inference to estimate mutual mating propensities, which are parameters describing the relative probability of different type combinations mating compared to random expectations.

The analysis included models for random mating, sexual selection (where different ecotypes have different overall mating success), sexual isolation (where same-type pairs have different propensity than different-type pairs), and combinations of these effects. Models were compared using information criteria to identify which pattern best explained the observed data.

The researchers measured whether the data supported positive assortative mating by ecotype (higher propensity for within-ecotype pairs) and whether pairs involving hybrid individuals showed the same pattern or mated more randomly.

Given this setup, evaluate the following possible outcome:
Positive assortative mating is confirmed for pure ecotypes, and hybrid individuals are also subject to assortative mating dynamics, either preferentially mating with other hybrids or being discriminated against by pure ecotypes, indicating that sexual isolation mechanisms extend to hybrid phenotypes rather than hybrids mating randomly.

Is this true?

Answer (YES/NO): NO